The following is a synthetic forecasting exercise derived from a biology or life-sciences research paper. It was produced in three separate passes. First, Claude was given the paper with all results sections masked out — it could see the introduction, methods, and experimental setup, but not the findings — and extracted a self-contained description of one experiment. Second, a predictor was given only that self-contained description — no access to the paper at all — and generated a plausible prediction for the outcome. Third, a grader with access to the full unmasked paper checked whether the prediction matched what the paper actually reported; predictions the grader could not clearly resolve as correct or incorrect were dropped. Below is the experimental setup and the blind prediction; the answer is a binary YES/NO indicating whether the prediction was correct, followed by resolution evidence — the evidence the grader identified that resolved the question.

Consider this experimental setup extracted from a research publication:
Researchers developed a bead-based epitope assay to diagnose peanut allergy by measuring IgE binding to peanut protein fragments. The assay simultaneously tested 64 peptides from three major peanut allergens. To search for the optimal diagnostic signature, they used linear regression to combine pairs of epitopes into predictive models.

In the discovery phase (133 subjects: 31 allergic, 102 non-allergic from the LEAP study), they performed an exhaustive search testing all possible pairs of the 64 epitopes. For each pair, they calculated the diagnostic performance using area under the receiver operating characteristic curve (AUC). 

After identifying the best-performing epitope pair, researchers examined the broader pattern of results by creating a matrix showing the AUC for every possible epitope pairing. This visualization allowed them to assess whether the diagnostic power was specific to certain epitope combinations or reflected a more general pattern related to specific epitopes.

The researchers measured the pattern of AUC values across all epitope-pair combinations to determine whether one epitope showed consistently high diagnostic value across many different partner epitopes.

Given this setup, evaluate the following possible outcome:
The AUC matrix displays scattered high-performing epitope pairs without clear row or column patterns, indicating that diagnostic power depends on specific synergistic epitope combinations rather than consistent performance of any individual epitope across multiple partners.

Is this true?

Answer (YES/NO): NO